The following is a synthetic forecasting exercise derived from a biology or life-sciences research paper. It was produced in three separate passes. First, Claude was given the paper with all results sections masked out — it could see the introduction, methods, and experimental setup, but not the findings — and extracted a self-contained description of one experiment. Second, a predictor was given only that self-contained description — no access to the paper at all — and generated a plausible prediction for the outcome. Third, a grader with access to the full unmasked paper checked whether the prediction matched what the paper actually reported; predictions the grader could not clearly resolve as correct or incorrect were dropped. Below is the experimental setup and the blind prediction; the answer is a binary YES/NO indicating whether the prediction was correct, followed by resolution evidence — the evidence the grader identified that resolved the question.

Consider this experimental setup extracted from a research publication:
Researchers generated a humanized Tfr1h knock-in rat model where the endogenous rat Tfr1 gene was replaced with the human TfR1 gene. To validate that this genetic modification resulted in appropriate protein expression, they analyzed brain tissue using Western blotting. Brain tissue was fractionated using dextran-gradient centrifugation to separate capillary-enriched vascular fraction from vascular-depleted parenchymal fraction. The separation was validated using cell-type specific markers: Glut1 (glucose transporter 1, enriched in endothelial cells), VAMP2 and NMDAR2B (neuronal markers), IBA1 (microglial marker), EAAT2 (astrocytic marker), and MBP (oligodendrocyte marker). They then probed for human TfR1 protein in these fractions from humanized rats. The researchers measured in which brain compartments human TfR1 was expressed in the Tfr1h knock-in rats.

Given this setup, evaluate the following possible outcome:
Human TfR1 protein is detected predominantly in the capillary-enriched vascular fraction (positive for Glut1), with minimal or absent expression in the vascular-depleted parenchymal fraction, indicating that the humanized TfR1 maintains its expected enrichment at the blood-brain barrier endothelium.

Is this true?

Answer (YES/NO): NO